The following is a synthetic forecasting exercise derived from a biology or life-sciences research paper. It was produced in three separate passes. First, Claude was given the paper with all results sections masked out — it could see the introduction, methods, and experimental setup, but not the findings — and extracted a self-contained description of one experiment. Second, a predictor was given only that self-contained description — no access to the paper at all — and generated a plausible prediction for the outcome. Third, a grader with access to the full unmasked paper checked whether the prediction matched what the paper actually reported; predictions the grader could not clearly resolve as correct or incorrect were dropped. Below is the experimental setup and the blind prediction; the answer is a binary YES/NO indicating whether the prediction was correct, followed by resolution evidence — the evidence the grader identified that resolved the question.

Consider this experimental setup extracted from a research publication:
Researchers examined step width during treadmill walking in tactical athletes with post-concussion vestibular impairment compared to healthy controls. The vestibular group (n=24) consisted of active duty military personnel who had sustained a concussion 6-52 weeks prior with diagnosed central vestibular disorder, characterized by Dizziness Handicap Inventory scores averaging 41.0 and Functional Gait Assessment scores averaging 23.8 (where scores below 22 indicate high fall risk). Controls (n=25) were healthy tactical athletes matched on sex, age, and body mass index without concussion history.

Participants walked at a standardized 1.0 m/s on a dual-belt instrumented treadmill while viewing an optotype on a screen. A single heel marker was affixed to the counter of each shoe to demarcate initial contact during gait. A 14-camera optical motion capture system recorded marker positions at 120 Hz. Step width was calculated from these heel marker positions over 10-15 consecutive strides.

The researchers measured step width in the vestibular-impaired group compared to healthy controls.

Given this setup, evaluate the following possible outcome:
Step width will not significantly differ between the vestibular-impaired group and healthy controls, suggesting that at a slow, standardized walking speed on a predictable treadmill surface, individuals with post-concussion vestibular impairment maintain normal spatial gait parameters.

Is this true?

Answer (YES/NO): NO